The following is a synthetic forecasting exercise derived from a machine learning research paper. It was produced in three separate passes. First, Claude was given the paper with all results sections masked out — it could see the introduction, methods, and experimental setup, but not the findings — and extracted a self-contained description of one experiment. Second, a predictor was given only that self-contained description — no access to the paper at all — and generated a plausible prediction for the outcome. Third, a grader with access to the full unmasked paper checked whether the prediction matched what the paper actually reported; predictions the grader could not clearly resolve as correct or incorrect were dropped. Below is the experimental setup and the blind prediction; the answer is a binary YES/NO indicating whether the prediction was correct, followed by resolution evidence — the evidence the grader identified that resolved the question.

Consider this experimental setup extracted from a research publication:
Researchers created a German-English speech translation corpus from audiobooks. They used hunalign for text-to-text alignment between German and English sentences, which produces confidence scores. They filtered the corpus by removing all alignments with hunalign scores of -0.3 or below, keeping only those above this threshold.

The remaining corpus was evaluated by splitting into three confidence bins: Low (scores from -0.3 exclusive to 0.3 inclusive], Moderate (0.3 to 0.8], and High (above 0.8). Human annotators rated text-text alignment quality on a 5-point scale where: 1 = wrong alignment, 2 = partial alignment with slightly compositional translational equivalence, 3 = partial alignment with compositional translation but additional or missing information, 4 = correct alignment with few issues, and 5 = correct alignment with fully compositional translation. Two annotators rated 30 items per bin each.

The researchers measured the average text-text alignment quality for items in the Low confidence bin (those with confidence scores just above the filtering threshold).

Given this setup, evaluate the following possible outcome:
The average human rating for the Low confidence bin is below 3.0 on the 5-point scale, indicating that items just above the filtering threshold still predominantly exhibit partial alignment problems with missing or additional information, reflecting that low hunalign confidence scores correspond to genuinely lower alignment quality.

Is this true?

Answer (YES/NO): NO